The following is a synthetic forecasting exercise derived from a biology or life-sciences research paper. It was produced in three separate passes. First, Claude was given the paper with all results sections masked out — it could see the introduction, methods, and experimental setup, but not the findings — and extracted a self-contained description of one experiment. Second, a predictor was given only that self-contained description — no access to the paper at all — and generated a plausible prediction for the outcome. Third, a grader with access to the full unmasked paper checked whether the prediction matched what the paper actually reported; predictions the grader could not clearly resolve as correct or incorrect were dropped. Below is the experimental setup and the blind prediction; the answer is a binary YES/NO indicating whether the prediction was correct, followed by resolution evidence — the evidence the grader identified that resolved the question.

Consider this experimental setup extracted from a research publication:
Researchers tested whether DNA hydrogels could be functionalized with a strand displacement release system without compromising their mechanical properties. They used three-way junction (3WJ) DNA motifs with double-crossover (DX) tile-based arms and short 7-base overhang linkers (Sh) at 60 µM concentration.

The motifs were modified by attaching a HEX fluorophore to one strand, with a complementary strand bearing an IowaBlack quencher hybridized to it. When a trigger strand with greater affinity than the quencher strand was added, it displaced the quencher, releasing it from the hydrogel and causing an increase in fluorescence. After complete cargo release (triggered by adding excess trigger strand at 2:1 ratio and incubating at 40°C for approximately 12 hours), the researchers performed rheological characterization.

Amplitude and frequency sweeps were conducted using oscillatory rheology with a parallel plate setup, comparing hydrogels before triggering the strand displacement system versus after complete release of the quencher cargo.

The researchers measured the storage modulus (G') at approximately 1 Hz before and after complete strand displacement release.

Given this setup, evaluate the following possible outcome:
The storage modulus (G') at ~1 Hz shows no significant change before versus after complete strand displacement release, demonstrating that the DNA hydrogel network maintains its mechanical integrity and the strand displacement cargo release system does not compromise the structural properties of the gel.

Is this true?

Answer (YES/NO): NO